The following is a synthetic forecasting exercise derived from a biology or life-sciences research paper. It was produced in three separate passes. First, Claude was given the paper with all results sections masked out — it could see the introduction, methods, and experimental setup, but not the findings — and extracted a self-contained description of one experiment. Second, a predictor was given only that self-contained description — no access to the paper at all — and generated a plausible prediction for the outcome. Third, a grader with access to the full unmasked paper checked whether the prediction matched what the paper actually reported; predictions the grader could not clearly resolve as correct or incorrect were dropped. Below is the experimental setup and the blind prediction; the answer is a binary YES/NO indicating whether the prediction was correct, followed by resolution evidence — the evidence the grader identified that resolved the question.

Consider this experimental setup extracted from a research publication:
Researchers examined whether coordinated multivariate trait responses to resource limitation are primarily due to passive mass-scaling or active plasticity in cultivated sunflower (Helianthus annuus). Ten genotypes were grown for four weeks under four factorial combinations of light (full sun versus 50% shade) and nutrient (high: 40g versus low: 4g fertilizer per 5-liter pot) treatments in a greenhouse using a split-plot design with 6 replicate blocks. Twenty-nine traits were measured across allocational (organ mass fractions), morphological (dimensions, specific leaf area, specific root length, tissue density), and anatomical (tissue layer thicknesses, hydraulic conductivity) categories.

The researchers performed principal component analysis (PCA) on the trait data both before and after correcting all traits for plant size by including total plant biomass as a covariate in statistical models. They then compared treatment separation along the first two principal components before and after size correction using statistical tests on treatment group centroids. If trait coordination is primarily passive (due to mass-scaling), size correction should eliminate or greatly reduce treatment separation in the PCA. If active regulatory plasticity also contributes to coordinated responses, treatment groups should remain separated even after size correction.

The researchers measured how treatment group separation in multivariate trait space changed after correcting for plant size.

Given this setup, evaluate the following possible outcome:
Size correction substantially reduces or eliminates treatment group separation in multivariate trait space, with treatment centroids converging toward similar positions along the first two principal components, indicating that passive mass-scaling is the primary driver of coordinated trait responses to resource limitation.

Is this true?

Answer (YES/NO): NO